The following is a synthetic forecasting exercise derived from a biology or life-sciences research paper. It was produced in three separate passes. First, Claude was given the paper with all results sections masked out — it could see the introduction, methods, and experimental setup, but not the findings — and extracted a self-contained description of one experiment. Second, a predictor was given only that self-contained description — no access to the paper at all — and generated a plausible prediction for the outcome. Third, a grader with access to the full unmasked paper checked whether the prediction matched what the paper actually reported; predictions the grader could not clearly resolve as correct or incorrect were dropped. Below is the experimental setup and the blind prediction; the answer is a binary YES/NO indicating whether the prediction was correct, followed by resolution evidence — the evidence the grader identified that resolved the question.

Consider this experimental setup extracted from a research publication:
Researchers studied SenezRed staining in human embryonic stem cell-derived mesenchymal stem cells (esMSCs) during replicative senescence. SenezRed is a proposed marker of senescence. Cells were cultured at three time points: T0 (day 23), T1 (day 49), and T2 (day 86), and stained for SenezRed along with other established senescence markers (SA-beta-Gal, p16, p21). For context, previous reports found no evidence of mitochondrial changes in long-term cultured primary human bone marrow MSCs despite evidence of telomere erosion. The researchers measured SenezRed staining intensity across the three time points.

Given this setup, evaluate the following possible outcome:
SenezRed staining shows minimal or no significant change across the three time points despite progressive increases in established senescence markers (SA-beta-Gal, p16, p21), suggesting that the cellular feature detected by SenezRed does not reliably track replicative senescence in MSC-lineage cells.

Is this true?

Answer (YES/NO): YES